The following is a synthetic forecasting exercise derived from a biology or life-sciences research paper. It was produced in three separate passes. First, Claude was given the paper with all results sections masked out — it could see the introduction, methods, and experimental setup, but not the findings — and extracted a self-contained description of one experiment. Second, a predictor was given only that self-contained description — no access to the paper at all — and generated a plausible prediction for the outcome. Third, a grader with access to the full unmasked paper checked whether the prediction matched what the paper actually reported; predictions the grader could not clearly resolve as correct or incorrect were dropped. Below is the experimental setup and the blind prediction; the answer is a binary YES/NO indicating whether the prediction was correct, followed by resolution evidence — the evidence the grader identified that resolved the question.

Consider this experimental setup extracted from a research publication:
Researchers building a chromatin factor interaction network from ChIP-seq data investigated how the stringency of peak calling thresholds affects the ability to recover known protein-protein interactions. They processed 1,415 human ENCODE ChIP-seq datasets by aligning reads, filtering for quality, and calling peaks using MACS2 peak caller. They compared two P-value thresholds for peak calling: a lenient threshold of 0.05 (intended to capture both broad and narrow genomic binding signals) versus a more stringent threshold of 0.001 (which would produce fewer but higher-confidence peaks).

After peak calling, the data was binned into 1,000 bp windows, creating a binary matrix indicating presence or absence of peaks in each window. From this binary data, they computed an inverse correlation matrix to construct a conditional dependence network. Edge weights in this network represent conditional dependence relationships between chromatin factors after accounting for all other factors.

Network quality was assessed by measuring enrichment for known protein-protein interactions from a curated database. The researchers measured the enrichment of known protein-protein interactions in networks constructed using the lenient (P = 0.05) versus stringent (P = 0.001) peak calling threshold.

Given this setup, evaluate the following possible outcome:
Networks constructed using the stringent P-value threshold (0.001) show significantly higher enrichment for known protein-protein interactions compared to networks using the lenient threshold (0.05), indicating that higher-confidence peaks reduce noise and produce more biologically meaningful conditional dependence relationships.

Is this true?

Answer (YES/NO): NO